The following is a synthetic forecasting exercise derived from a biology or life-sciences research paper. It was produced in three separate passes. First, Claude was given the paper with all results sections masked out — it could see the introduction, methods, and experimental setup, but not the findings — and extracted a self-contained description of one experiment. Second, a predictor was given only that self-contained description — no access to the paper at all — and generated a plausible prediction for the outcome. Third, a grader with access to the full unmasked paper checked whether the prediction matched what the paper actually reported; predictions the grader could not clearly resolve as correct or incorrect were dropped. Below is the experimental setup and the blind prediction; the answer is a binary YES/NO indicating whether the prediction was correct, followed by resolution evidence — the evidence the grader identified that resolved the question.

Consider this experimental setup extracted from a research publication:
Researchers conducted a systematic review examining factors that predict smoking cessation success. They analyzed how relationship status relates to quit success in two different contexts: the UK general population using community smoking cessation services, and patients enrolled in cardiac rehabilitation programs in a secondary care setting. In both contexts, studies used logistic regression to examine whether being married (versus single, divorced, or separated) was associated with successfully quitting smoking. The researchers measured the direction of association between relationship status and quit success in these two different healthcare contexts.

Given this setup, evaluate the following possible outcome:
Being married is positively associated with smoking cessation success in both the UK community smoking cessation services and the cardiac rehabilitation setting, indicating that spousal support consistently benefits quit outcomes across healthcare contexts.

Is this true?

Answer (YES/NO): NO